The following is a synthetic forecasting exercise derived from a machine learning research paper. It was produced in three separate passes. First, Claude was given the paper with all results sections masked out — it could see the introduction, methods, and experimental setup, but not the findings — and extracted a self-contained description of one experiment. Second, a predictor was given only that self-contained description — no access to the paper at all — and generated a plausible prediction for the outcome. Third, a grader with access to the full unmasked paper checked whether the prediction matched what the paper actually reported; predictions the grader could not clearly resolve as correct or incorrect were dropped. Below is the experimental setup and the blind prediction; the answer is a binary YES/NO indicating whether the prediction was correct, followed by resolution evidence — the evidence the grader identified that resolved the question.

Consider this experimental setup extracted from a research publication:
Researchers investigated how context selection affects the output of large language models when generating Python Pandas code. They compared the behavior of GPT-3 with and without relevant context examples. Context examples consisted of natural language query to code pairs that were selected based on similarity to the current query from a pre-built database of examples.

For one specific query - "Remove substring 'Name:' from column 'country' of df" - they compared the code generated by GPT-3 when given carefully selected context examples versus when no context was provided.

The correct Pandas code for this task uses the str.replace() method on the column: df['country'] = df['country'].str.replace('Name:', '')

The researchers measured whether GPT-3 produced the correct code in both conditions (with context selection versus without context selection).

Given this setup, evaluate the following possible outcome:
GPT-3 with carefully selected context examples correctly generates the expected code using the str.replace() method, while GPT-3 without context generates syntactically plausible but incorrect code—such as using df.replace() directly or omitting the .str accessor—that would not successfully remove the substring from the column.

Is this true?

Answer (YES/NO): YES